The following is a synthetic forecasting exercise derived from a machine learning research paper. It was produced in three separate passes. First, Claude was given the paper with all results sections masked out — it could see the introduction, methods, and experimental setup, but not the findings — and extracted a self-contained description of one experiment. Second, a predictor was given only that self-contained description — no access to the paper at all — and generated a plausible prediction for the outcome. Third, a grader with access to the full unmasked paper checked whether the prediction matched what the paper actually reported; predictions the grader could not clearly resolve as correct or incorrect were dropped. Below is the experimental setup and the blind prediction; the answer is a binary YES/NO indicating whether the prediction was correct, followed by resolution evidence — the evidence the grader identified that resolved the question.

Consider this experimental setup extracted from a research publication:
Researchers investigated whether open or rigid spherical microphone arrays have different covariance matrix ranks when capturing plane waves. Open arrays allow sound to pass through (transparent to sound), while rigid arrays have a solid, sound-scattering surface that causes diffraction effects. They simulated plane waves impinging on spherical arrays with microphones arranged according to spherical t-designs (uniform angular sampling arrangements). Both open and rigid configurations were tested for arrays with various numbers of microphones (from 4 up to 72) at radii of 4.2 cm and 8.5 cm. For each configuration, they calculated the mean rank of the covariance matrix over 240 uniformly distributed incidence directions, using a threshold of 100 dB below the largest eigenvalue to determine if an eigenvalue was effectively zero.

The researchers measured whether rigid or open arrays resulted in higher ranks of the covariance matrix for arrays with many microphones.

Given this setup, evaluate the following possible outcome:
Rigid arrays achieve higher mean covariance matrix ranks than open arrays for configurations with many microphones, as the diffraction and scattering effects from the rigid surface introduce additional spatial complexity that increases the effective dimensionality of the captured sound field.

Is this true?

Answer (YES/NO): YES